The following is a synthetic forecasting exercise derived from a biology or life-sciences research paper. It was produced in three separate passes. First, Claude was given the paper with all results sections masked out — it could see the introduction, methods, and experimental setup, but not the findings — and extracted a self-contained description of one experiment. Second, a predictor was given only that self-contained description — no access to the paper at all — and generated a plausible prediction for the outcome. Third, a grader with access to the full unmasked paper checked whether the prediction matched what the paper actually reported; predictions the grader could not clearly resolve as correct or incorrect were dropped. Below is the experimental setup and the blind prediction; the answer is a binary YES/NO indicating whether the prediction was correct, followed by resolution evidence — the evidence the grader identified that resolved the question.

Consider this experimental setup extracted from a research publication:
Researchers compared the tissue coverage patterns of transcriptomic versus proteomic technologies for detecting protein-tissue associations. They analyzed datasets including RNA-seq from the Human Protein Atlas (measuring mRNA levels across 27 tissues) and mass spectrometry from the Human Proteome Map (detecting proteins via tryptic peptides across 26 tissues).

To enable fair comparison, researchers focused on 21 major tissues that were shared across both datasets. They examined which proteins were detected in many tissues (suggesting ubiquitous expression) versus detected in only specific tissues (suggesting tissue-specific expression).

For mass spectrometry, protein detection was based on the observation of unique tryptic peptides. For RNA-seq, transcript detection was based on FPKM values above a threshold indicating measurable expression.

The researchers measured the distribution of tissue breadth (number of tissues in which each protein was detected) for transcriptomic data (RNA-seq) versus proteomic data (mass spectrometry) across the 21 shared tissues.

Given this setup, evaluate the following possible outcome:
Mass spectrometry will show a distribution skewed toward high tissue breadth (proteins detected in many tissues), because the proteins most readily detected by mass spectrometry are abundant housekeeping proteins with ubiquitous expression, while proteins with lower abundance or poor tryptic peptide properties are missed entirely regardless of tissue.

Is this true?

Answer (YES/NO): NO